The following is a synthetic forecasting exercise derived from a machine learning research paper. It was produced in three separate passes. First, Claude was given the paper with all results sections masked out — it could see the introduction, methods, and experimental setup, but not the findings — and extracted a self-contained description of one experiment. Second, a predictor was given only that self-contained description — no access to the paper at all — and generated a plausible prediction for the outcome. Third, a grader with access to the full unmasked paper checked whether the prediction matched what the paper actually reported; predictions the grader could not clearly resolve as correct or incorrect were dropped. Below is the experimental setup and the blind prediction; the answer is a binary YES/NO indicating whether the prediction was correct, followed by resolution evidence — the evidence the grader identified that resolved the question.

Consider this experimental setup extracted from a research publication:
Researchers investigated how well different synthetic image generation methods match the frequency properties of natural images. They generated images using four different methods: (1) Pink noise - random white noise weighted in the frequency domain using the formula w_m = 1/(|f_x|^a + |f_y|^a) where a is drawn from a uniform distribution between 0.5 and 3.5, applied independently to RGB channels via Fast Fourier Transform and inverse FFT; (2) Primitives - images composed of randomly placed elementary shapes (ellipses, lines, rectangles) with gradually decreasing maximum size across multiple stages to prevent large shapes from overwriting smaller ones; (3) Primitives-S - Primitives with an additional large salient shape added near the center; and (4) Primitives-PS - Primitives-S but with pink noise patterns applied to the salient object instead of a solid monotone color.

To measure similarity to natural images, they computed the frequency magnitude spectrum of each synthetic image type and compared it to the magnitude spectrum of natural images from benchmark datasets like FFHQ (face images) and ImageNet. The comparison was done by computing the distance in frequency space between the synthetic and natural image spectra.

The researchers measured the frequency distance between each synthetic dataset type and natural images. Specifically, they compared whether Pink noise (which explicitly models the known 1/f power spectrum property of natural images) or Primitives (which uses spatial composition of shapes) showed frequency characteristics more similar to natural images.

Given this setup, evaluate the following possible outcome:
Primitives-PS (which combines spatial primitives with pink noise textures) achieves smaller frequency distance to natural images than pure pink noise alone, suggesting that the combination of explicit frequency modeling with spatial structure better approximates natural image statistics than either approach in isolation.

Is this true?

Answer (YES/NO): YES